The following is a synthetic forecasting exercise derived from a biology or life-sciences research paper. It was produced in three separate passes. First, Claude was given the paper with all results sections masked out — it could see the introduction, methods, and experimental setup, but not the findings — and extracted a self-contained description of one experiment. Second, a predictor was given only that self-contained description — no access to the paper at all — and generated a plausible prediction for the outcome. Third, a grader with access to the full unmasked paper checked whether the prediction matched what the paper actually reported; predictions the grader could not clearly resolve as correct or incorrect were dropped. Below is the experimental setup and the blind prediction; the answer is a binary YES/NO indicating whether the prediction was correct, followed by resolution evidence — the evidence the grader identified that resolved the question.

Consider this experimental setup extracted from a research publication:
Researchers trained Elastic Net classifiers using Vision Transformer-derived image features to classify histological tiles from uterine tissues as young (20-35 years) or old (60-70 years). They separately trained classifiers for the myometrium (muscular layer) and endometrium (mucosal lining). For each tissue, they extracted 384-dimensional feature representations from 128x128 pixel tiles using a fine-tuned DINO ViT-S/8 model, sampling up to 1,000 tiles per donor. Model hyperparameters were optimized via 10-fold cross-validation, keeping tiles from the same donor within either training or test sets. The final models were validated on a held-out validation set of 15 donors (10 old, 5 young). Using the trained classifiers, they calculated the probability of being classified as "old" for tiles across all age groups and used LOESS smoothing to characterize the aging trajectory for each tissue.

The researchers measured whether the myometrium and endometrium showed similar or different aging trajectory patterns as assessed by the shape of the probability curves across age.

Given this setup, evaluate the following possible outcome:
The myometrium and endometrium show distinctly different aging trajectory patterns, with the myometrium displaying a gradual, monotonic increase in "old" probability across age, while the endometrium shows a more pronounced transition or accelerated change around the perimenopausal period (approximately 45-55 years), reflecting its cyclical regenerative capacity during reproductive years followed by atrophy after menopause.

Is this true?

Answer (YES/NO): NO